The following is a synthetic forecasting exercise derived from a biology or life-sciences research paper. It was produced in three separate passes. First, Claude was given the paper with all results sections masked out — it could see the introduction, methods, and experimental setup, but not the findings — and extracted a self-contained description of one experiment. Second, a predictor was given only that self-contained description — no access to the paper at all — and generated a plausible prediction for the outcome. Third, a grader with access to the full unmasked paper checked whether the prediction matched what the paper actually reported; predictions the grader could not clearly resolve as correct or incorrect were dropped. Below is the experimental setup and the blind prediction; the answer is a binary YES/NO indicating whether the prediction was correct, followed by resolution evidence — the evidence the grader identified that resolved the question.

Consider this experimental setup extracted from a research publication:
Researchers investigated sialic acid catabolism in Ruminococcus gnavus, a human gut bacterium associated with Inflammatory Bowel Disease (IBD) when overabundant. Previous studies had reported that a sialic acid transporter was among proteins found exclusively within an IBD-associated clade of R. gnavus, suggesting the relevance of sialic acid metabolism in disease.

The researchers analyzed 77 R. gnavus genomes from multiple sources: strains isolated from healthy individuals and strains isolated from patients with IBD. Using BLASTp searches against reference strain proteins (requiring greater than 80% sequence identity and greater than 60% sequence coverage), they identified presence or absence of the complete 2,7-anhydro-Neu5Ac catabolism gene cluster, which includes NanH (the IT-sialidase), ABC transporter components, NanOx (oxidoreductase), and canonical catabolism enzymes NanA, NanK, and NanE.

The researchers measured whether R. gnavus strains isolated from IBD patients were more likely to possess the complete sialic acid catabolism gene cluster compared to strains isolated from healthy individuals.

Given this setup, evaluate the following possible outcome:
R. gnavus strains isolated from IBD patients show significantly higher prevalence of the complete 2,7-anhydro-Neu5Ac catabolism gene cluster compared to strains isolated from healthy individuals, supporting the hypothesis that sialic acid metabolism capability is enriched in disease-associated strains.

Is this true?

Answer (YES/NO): NO